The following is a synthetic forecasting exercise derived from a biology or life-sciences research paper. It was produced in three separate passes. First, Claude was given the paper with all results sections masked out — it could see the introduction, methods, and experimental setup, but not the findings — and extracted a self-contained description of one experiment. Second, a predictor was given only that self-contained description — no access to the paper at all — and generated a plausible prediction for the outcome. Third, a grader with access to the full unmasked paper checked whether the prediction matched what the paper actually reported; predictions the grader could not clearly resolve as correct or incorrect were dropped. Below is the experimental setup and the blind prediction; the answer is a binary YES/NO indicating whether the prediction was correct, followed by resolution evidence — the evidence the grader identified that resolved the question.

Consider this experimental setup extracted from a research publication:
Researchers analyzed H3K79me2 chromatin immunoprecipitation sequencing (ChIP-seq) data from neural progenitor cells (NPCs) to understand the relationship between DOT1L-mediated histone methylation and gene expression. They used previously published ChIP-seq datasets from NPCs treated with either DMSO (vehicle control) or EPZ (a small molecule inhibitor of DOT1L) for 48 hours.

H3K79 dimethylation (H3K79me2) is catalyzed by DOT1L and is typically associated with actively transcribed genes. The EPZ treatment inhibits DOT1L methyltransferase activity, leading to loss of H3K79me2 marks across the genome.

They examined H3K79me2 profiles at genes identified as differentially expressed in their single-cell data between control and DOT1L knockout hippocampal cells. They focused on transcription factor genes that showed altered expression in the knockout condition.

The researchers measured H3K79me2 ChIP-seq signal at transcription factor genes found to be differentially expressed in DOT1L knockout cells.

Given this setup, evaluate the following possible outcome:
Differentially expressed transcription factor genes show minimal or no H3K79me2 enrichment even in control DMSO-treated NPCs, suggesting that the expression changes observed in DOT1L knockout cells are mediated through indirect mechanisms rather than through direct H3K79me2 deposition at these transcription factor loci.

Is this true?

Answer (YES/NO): NO